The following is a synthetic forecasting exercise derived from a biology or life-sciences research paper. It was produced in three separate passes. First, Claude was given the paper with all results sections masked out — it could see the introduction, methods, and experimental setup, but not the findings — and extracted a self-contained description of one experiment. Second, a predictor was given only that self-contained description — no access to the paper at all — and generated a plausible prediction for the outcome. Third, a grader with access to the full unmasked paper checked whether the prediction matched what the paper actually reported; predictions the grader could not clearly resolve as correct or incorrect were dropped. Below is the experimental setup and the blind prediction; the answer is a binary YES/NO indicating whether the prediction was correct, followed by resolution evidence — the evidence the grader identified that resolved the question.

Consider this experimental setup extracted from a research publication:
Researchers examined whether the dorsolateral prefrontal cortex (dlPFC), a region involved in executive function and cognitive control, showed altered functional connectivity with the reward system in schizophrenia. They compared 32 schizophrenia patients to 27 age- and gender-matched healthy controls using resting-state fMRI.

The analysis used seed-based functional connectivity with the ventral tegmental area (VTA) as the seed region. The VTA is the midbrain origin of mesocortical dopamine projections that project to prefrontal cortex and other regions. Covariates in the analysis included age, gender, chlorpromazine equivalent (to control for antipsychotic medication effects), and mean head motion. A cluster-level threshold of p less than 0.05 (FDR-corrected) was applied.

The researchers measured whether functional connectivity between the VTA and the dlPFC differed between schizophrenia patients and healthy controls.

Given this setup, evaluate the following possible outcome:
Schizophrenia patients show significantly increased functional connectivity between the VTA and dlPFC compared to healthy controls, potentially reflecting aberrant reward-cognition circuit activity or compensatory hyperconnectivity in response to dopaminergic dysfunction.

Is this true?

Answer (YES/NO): NO